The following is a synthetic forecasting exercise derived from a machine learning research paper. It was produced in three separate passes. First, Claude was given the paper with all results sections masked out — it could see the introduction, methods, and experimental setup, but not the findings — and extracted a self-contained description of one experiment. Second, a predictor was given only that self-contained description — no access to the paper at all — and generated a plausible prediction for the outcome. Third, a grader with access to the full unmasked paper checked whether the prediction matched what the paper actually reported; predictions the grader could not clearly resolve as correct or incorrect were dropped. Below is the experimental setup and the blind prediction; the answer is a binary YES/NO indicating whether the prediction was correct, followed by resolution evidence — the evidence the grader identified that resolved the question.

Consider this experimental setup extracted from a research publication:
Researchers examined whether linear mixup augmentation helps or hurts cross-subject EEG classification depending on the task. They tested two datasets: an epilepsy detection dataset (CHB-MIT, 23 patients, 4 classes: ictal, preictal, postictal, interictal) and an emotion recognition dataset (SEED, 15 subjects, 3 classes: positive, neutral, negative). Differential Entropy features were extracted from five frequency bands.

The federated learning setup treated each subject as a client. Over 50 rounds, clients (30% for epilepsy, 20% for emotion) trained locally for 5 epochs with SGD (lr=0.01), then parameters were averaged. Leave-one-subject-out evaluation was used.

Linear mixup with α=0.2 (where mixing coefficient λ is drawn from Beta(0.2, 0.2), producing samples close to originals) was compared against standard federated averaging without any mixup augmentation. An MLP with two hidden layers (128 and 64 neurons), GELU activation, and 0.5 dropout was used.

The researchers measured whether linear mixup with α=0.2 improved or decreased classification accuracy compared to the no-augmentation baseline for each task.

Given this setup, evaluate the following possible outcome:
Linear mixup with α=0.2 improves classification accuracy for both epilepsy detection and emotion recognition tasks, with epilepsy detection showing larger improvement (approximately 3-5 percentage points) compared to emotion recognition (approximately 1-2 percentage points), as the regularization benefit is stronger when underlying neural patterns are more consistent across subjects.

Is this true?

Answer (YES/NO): NO